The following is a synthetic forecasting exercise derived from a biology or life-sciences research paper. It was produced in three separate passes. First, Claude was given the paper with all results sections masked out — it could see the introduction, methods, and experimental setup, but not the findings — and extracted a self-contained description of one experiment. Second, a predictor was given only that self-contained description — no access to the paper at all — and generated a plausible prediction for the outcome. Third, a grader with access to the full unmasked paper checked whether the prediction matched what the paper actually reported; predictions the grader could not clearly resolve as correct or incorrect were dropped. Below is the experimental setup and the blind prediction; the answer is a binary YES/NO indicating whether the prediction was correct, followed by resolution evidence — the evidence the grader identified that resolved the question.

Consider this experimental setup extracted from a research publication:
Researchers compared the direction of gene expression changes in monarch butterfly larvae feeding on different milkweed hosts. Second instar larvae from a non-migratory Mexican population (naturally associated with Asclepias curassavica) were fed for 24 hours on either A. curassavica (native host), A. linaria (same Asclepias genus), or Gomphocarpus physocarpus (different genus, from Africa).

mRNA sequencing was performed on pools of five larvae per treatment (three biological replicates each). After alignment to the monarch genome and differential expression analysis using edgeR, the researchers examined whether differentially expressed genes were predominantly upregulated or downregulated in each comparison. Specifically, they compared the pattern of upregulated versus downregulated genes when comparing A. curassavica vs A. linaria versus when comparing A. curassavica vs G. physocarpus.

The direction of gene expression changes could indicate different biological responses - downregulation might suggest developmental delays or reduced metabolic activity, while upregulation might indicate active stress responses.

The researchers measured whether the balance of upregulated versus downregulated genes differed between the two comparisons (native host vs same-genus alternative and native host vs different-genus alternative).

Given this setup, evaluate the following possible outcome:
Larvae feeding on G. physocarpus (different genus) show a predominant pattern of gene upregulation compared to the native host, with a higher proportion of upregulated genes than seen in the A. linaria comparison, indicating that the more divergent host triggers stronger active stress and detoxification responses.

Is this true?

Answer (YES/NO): NO